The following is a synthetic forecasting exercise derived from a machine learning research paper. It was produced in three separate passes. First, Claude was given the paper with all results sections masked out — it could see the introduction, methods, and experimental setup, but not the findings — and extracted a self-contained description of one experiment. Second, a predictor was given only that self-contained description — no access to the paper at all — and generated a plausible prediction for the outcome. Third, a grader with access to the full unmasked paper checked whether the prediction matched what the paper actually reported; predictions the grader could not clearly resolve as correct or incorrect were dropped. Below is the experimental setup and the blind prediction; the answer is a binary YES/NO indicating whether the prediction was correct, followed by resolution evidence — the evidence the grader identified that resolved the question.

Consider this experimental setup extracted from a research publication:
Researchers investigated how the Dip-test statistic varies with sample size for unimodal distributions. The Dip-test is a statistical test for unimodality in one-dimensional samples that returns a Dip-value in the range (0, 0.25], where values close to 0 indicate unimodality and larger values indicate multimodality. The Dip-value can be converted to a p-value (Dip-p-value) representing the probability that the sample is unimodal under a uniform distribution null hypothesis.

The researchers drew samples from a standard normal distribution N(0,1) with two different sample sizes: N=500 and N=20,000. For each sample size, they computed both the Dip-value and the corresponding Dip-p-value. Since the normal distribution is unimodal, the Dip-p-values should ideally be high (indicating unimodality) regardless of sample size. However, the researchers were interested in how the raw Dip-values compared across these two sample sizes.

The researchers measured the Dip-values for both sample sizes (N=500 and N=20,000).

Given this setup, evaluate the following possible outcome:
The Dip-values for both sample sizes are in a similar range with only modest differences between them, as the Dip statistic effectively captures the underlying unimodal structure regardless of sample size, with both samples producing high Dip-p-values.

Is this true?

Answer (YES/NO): NO